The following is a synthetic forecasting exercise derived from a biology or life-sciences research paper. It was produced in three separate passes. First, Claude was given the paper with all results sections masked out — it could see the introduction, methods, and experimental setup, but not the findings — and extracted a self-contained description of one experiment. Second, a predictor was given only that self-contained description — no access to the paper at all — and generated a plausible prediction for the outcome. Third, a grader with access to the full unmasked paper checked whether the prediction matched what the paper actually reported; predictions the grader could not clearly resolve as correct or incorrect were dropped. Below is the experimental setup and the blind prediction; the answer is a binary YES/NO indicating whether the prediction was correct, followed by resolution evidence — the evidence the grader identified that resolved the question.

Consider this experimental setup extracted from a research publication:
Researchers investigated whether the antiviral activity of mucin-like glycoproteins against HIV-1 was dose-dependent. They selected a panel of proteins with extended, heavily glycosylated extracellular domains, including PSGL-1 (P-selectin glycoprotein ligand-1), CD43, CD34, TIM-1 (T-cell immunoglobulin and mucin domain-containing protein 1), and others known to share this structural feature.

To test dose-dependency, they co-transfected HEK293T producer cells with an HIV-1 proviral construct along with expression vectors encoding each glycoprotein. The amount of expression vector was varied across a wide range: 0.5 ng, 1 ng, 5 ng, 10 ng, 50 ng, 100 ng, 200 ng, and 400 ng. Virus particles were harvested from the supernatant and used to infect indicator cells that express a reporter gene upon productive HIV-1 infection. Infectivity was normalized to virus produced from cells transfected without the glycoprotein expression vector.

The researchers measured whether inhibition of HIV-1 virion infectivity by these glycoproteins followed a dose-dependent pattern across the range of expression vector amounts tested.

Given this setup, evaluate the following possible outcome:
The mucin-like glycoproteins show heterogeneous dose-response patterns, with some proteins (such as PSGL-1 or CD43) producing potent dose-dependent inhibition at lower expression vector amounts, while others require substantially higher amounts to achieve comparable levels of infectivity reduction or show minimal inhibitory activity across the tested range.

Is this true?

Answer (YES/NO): NO